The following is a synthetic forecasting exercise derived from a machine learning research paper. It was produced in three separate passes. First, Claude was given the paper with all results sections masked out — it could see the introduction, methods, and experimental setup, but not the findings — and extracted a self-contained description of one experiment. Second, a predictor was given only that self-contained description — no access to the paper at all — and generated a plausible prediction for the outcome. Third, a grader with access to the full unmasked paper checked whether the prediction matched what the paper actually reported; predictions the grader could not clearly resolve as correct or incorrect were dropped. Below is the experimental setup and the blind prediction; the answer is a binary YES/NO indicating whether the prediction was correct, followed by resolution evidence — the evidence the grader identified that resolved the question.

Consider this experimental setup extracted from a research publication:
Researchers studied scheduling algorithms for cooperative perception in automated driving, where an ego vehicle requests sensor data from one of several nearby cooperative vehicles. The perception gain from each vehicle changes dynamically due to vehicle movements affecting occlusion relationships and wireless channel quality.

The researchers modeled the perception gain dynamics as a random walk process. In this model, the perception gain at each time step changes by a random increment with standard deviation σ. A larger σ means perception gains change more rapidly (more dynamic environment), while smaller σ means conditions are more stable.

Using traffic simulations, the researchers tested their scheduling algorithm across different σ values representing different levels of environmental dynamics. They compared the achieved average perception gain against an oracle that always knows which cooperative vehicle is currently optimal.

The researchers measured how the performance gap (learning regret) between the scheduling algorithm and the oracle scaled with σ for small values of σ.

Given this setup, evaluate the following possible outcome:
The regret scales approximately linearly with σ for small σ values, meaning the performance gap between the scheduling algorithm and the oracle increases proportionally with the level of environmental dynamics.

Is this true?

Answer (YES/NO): NO